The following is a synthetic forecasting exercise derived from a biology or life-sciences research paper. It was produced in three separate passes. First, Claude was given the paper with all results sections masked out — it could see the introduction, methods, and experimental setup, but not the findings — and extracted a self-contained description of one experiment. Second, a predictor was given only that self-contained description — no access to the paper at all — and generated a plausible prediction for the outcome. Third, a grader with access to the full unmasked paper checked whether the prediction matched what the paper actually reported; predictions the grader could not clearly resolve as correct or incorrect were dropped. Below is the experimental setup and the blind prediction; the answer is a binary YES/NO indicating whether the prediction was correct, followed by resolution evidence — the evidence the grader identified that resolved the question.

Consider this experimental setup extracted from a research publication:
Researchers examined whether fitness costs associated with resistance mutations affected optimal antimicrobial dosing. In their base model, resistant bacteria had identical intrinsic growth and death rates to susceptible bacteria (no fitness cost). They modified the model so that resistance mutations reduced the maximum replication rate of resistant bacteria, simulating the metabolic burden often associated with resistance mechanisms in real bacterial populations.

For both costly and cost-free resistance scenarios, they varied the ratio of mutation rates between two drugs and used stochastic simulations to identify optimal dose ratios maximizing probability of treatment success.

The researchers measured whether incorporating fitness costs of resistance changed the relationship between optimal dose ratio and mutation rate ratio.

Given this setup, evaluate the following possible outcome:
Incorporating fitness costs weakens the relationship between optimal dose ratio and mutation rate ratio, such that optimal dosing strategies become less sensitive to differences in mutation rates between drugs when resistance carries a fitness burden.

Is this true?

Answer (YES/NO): YES